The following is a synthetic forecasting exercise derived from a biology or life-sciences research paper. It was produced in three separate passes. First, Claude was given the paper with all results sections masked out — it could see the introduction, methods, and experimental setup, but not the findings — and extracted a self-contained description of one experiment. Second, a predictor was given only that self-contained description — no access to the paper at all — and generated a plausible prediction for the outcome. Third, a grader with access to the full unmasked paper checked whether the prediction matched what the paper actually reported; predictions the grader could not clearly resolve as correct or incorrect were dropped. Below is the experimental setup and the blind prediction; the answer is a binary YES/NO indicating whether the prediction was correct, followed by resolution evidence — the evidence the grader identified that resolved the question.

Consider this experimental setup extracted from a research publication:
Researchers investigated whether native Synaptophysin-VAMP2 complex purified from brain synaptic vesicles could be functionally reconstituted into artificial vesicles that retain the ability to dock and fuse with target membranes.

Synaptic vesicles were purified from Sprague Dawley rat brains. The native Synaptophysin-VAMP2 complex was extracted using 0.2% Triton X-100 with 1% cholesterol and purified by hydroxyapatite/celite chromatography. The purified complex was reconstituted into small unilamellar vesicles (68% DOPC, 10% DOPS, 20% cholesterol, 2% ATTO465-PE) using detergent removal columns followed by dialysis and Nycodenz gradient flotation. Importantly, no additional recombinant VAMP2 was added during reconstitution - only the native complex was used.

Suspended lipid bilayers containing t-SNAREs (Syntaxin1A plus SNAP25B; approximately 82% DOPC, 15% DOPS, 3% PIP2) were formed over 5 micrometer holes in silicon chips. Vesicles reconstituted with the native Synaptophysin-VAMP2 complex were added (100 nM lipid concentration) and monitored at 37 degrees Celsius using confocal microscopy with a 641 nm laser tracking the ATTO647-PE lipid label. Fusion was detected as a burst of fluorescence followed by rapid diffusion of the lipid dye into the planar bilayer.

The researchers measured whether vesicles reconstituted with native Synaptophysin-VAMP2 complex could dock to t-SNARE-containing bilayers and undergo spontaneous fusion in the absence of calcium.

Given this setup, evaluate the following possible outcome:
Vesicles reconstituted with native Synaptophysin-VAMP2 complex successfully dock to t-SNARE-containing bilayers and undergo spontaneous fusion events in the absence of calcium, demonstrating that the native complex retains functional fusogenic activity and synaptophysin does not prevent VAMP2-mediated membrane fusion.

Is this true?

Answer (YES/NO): YES